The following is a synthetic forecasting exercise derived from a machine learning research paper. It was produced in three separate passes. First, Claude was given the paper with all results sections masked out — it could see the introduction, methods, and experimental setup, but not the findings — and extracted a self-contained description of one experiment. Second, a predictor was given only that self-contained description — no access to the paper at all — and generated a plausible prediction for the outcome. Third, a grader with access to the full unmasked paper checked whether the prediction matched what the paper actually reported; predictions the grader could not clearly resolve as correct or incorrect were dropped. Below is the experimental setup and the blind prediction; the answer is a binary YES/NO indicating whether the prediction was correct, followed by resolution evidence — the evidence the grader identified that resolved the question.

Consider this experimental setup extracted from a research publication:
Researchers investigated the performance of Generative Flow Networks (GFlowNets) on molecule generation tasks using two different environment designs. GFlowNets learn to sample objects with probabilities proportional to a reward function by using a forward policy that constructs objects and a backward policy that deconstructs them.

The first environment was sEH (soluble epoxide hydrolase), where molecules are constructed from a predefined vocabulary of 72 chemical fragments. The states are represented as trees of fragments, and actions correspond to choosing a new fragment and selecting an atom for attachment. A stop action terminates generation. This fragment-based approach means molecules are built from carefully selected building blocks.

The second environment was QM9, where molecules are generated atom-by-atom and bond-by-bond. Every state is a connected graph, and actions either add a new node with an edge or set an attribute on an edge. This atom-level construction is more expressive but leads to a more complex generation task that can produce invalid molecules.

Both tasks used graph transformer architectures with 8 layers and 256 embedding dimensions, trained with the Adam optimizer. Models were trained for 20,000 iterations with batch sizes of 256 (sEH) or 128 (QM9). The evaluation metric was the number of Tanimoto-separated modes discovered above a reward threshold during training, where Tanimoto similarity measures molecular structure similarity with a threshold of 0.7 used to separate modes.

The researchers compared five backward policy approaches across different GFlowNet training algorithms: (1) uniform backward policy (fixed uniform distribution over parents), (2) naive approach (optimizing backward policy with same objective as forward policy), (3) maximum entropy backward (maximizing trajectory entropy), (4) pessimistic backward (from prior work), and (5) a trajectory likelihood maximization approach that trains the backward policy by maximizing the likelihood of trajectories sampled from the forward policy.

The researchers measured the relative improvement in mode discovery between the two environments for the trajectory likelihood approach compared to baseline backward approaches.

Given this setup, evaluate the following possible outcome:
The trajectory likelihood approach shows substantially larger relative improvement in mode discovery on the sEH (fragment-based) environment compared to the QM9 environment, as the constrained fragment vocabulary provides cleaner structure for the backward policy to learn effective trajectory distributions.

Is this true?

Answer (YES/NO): NO